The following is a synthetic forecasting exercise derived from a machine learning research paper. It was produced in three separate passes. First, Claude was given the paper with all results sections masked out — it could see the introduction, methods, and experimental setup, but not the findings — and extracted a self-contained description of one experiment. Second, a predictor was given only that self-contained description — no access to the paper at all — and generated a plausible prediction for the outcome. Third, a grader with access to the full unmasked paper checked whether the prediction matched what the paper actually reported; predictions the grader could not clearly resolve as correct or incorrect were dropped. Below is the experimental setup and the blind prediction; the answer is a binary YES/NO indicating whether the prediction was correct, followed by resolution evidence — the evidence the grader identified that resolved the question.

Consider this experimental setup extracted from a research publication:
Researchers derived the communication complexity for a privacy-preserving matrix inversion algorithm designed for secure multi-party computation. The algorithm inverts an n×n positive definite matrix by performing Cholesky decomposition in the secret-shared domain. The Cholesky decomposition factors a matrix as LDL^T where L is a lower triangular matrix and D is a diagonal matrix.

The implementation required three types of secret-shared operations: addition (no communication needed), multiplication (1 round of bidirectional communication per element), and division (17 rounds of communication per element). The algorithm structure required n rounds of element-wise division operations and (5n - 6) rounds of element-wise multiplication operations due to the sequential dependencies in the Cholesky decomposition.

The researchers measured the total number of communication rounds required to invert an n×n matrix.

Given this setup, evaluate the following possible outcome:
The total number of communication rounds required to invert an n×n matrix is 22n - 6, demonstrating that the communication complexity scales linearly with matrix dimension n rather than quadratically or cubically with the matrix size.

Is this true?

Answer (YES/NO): YES